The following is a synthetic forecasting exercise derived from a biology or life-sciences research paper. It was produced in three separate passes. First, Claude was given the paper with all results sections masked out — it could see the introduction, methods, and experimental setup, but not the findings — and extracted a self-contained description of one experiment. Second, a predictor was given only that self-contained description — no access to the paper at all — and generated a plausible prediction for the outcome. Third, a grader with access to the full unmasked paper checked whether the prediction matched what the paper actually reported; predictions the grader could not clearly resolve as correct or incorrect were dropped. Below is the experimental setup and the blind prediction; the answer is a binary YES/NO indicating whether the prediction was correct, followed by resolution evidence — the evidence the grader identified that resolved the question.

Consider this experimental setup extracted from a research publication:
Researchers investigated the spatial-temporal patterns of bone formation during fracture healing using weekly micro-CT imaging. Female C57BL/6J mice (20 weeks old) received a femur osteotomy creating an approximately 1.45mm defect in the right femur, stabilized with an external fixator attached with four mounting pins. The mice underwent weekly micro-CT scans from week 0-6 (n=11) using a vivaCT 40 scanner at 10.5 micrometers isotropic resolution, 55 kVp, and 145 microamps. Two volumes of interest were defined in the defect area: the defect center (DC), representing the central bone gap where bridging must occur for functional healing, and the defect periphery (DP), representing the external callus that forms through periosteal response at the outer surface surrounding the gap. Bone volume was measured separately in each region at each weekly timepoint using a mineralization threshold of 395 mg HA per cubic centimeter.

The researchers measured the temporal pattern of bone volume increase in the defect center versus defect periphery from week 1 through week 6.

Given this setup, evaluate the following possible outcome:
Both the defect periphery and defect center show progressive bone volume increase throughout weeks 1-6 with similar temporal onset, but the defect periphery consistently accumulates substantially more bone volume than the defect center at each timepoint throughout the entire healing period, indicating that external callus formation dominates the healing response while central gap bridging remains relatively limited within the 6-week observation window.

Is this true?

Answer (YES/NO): NO